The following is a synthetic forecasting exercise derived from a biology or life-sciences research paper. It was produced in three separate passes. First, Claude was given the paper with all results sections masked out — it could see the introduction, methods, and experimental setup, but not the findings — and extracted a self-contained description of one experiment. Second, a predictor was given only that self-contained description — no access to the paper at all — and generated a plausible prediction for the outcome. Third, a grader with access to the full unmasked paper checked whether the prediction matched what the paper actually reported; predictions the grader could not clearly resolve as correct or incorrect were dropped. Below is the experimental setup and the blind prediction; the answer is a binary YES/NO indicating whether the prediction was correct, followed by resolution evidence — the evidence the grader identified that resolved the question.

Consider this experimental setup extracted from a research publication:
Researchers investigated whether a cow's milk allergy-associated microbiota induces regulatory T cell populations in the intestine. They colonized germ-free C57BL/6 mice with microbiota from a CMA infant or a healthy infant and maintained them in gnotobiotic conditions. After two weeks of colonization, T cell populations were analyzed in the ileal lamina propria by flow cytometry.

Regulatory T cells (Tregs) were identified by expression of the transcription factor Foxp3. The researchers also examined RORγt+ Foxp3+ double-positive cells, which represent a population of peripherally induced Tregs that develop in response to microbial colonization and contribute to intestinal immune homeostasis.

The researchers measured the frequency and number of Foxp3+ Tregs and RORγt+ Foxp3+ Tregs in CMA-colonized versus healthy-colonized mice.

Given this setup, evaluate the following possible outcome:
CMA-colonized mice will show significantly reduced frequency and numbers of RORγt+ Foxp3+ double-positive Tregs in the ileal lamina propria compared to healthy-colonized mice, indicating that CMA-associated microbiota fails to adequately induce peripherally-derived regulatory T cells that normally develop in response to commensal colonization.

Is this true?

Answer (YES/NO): NO